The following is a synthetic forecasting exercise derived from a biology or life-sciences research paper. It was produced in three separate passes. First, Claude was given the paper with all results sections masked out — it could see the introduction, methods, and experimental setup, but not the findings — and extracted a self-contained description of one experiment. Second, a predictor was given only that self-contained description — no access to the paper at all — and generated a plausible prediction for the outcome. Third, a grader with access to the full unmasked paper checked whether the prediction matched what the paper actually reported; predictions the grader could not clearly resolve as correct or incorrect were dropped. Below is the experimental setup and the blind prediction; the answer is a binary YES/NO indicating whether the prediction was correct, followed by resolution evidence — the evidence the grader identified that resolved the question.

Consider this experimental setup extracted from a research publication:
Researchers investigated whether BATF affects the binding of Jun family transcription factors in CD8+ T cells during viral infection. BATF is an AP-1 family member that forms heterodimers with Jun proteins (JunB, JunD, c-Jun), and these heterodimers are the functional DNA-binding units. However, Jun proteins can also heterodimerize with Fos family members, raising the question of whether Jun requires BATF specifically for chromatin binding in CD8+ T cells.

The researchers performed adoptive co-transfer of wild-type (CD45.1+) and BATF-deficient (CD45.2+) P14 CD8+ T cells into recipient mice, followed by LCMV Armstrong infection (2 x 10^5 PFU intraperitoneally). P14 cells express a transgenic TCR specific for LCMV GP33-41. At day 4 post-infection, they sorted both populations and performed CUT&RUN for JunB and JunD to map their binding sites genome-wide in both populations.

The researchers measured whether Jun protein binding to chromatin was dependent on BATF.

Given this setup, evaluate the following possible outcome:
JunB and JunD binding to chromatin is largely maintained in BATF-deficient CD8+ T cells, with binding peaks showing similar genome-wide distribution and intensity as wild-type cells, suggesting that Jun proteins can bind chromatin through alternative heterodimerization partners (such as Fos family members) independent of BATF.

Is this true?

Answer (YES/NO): NO